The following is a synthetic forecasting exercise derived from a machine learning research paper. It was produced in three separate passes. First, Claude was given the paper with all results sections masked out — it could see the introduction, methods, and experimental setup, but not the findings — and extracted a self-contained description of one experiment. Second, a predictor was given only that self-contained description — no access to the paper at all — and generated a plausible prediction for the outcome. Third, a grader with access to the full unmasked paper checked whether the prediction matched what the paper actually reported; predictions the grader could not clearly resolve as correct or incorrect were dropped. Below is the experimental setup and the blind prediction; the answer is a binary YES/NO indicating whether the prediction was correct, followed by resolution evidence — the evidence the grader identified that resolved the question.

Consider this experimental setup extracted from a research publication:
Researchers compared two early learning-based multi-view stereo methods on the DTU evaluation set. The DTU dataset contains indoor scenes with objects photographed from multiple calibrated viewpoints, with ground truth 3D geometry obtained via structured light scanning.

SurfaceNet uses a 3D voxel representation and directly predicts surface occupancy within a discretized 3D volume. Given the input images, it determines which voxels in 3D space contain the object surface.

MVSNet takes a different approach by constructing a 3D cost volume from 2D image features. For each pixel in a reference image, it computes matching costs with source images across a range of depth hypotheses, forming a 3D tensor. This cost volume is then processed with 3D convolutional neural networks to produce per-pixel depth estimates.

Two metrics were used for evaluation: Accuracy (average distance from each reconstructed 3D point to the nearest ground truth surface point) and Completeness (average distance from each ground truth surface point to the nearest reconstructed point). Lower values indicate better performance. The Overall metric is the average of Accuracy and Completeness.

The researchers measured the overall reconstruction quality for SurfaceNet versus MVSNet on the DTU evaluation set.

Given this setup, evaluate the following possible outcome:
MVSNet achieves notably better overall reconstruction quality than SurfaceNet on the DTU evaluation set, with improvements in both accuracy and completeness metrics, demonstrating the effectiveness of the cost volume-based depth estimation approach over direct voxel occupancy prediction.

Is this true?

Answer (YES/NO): YES